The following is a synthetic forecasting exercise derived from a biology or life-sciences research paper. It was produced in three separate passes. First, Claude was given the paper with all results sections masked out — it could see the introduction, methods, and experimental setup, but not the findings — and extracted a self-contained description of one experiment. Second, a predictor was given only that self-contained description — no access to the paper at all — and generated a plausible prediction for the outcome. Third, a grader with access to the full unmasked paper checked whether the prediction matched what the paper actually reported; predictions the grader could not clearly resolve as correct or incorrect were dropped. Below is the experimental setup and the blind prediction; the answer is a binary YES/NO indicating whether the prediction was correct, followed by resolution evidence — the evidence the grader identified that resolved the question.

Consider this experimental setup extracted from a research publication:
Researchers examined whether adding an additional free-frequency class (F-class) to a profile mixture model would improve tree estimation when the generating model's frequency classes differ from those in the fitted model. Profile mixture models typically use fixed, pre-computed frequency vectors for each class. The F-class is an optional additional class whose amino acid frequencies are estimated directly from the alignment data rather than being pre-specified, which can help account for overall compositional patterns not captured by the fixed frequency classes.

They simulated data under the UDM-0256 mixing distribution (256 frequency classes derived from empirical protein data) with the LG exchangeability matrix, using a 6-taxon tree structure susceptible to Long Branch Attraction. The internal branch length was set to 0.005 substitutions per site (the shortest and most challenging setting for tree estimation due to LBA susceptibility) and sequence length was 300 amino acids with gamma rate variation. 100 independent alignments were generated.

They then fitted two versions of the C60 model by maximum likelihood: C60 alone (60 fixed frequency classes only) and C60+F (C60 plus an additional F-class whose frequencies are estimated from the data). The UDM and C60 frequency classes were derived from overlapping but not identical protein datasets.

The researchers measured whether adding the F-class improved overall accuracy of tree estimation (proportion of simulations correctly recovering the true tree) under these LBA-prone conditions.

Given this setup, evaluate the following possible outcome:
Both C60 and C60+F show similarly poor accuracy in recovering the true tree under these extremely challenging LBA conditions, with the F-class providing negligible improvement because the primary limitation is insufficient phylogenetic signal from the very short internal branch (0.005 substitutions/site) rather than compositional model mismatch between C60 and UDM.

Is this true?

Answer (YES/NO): NO